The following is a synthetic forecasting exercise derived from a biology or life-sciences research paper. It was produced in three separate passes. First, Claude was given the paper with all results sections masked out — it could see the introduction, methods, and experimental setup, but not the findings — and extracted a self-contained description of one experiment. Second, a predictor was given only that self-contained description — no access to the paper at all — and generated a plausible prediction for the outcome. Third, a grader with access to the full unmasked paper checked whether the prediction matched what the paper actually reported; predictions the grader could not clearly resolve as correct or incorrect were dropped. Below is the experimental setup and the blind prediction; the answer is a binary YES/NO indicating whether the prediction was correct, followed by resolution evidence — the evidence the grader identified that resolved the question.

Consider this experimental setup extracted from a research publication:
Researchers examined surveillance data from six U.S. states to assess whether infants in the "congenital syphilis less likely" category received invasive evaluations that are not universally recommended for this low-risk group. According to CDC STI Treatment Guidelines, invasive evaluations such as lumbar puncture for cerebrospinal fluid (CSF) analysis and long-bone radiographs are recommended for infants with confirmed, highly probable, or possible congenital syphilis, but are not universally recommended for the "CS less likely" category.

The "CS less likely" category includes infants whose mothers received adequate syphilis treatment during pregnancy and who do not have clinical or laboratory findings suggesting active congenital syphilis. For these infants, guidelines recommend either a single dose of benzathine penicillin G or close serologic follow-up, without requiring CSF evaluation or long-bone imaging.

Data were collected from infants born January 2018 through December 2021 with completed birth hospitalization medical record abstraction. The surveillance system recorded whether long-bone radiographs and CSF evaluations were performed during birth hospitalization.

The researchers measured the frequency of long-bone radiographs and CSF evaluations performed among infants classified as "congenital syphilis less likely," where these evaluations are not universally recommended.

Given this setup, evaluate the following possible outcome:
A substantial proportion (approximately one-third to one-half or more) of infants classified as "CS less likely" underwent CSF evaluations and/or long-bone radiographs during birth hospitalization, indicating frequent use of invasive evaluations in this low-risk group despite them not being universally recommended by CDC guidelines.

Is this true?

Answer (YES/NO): NO